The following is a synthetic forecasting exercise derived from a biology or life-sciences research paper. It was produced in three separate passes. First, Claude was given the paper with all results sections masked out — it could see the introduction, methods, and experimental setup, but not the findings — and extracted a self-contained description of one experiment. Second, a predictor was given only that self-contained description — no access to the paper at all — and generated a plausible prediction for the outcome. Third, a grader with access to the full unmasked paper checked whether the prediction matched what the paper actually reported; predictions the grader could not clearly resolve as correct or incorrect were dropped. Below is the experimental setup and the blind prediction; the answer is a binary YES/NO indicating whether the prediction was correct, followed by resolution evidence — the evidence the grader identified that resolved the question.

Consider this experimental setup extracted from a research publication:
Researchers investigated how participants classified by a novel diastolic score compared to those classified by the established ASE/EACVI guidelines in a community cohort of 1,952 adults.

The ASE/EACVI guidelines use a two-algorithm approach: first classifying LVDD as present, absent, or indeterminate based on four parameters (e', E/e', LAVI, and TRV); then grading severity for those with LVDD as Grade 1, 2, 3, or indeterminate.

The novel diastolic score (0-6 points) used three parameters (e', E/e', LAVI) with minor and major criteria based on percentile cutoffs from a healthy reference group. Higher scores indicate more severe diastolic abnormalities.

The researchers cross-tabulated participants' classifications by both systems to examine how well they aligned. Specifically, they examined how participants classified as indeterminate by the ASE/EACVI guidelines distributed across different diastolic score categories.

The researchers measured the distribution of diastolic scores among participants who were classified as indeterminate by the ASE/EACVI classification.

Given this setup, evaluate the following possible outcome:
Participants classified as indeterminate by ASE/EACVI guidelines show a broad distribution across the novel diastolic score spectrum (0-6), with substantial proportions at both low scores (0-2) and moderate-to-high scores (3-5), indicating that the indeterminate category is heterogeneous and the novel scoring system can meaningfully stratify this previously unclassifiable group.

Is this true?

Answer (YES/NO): YES